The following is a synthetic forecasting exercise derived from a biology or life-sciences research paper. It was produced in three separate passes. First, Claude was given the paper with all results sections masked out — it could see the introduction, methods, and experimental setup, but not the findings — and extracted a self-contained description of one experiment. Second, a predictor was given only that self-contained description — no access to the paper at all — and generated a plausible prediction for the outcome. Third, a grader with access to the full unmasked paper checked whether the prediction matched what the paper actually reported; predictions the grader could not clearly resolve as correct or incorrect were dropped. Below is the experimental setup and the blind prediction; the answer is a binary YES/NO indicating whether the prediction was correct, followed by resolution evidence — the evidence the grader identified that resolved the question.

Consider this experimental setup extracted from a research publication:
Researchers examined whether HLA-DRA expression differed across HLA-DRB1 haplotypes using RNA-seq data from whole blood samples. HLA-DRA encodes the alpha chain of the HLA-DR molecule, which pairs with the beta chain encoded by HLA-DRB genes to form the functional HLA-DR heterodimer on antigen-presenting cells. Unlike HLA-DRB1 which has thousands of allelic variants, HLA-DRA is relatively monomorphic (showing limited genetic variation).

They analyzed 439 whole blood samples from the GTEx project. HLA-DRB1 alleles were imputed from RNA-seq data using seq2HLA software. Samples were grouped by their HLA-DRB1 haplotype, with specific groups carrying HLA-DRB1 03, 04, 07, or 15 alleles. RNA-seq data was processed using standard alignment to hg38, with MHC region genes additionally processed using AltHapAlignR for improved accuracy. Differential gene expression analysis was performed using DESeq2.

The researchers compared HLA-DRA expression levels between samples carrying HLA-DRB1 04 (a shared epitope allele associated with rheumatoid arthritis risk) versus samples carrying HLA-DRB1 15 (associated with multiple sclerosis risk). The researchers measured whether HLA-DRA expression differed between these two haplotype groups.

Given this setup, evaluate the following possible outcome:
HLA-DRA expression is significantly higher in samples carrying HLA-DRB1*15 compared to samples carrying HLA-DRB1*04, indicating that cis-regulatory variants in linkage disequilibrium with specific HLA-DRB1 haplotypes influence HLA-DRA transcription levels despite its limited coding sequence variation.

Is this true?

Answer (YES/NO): NO